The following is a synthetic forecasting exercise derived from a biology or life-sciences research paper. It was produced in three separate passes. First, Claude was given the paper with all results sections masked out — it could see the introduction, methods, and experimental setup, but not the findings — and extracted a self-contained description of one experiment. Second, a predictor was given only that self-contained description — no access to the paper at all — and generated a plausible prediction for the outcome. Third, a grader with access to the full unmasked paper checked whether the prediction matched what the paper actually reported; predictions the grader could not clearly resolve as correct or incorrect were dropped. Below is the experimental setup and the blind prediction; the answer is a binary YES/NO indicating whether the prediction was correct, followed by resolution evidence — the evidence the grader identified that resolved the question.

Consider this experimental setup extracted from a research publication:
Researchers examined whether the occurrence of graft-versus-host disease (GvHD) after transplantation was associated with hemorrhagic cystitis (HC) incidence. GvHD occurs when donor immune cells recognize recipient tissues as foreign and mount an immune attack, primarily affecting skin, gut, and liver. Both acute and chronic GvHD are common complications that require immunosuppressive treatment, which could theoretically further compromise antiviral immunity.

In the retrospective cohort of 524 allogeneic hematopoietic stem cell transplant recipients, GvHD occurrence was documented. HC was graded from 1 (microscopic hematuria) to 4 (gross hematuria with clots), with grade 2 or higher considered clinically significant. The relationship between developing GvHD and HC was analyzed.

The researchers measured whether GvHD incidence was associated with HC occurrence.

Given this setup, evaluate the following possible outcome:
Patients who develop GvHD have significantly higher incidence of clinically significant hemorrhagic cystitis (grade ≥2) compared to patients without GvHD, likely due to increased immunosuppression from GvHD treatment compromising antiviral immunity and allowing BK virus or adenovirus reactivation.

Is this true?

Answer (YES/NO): NO